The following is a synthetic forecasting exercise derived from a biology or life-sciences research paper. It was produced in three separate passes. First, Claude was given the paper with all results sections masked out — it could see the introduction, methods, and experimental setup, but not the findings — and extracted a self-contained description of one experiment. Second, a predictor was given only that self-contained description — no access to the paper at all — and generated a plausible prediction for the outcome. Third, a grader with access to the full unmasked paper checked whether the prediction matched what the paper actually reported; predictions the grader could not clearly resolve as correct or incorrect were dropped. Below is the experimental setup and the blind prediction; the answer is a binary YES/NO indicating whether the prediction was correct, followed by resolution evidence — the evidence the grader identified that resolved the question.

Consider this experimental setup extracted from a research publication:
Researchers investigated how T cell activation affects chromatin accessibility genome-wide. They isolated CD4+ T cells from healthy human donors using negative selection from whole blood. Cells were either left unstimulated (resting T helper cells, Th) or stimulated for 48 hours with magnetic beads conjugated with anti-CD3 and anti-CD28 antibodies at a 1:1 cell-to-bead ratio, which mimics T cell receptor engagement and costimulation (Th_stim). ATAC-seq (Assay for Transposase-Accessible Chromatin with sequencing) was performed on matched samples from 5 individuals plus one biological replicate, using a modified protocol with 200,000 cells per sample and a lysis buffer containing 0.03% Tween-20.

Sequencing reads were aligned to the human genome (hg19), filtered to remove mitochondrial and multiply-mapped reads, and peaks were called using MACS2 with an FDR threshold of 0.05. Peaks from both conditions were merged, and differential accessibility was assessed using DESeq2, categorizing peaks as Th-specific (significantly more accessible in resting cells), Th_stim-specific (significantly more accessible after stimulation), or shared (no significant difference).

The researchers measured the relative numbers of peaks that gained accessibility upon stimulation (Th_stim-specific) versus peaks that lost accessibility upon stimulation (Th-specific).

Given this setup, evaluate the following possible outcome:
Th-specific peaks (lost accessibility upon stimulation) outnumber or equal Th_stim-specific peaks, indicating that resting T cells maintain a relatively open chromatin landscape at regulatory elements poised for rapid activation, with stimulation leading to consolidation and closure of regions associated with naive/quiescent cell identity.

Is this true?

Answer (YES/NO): NO